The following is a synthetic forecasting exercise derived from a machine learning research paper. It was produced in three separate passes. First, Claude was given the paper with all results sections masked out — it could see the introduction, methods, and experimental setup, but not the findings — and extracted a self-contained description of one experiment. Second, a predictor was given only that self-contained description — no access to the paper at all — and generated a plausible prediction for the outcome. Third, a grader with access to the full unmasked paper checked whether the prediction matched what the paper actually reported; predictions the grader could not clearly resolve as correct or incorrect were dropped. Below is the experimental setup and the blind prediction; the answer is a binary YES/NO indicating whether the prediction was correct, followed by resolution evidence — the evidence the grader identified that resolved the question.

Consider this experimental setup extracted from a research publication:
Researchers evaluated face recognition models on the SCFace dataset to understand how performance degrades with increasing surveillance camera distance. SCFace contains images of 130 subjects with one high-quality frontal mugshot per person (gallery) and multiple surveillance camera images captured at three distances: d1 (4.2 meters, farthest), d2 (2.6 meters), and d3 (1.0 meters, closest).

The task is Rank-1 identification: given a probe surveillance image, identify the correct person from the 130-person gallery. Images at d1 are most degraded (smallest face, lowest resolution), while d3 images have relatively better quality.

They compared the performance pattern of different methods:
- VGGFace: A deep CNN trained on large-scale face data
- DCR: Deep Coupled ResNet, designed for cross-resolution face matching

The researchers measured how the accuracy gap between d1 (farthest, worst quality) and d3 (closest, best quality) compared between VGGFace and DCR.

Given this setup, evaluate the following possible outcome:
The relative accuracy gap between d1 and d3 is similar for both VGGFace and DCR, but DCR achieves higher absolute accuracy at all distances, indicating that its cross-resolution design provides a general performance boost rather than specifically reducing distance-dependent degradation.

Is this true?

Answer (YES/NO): NO